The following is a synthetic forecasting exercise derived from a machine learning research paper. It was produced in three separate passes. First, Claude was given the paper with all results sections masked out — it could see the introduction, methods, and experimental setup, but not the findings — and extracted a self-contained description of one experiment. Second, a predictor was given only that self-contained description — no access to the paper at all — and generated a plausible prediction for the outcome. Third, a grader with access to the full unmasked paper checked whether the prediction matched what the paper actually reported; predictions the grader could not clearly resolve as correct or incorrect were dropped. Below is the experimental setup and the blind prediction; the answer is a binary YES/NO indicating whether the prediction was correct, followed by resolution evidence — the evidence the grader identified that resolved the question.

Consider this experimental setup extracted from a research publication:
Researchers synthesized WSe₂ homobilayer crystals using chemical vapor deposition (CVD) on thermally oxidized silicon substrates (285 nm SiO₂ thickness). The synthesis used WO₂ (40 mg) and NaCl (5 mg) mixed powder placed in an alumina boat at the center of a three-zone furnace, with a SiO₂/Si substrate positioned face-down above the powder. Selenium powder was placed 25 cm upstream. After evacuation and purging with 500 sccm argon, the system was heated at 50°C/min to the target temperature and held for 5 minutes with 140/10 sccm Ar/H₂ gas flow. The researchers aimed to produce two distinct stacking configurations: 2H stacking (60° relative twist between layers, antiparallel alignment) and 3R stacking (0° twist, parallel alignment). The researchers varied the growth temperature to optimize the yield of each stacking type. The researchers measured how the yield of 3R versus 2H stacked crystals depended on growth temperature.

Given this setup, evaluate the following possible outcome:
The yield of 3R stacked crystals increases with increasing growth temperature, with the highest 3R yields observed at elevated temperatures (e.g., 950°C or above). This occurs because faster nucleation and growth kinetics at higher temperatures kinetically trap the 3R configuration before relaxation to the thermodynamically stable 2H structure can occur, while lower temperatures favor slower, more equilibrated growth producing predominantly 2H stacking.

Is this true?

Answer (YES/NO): NO